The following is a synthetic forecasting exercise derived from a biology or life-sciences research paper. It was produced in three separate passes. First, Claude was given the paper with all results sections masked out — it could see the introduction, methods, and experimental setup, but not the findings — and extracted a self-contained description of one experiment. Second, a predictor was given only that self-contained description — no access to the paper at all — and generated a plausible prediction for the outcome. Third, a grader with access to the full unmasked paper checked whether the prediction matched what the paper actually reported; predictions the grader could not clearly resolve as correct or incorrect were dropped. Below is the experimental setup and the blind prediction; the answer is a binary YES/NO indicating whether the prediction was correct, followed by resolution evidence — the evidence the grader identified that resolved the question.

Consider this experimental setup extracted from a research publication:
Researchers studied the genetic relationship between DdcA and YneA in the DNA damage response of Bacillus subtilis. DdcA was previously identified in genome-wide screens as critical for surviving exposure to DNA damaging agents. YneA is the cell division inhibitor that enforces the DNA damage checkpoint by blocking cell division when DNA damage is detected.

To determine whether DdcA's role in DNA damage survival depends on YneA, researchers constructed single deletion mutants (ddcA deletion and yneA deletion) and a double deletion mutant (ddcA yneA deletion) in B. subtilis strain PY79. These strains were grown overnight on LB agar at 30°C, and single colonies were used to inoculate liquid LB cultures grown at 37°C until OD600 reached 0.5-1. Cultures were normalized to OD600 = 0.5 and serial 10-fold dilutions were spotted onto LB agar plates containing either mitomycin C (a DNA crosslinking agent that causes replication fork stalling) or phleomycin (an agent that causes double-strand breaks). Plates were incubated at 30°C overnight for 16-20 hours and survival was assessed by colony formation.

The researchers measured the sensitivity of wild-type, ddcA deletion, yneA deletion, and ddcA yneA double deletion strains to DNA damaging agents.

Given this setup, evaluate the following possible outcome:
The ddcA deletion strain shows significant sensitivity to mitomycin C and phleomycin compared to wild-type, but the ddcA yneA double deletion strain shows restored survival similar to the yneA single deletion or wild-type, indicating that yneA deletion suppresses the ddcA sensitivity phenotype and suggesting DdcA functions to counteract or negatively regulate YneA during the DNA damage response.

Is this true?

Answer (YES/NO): YES